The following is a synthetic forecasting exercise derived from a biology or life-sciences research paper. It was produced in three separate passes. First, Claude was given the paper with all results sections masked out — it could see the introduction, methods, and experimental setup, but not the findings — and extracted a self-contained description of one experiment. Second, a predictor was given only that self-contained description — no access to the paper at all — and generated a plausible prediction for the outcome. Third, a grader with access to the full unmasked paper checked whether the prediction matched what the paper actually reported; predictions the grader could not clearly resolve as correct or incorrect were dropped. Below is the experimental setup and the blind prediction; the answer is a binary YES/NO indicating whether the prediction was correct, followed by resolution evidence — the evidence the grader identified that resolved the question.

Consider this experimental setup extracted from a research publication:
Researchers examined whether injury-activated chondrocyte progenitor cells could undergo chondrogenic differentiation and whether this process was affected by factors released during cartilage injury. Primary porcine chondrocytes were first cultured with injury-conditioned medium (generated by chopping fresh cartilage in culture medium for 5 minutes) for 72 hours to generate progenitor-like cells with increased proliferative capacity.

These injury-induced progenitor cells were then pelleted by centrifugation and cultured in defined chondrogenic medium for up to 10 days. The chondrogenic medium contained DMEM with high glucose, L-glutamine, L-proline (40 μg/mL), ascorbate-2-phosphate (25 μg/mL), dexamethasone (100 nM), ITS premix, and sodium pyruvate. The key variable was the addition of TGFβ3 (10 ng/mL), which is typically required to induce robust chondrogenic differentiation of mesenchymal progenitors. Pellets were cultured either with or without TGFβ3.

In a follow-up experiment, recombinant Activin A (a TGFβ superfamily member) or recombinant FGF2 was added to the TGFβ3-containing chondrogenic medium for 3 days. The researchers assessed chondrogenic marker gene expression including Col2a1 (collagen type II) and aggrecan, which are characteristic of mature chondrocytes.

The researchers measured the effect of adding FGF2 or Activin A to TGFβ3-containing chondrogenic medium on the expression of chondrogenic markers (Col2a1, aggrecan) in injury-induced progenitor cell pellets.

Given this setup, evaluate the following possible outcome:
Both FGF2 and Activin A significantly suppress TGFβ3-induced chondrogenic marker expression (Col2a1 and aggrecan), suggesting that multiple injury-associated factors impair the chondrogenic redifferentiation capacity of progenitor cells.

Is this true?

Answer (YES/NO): YES